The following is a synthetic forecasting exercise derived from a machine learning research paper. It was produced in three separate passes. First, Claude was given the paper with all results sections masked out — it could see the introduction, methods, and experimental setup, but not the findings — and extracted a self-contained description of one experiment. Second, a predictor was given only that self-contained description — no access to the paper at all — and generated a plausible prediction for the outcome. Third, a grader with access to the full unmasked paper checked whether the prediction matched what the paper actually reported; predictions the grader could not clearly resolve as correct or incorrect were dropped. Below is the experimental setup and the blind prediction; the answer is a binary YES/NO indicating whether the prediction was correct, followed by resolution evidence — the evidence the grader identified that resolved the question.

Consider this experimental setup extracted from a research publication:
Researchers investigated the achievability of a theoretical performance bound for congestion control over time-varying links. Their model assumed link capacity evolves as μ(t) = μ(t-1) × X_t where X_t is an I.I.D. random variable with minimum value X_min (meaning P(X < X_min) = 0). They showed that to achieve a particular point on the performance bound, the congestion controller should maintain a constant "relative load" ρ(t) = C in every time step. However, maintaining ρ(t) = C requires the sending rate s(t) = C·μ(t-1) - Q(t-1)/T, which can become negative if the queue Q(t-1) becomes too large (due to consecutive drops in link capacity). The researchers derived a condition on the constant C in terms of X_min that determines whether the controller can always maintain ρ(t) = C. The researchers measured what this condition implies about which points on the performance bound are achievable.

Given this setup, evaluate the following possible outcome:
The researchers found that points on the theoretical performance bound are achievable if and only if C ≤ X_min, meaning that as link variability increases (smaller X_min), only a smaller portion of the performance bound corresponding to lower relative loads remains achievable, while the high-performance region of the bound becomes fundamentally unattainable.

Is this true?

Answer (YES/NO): NO